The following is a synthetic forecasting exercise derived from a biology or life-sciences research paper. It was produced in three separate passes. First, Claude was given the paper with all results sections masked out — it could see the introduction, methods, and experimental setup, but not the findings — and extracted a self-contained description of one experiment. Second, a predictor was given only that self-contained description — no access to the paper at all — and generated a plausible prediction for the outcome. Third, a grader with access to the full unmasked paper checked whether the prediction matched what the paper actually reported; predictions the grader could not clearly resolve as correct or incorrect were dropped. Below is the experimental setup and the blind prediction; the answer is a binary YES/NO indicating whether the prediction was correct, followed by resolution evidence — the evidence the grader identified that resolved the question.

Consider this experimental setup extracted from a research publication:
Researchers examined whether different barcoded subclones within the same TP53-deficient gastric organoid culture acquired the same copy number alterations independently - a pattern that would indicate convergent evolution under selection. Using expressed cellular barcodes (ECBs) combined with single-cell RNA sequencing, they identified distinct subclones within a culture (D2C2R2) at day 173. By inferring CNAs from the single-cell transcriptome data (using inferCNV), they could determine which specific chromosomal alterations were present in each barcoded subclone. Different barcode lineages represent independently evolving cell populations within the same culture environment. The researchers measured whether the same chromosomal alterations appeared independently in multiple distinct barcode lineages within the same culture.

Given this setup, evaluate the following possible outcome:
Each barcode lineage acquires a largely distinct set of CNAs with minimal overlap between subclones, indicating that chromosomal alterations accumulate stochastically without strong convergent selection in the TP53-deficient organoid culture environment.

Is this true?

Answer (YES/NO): NO